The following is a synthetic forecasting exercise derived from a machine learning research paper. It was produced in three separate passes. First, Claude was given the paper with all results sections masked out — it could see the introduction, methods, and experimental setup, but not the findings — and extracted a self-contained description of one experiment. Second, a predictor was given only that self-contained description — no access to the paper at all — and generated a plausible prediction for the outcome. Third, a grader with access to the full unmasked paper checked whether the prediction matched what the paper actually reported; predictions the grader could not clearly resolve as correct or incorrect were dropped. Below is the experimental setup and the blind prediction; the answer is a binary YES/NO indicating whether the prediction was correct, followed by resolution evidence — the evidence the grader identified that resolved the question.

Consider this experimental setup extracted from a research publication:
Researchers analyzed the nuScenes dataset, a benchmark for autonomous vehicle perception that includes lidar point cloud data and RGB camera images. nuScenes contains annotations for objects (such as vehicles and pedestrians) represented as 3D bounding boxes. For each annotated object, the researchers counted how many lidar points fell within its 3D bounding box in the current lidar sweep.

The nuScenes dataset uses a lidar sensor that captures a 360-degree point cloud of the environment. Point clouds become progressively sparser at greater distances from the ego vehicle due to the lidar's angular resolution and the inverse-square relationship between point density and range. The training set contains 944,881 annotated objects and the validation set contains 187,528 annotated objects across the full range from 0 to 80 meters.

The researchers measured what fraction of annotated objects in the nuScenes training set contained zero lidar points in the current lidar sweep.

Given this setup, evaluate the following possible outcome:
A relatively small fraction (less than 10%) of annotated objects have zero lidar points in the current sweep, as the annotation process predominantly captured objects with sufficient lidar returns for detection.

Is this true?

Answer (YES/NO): NO